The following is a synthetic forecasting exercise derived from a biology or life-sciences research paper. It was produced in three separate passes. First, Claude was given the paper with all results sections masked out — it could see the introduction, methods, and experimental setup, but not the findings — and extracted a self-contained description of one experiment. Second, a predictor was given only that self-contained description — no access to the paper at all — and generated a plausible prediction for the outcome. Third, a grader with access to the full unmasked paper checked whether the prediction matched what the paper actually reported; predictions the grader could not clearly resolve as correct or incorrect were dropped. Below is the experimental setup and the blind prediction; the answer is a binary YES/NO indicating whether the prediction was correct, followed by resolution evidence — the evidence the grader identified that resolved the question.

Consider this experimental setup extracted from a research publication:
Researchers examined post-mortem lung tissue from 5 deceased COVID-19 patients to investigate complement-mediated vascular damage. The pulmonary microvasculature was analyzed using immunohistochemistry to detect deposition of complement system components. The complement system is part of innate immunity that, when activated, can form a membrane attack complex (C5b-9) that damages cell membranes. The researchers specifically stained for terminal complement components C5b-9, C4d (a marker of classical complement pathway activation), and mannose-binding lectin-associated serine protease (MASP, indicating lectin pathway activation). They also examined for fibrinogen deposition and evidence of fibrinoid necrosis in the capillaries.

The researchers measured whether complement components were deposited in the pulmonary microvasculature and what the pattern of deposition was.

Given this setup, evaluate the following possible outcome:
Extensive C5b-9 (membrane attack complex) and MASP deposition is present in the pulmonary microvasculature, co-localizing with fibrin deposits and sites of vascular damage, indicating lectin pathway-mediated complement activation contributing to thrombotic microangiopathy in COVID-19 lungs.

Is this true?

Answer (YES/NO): YES